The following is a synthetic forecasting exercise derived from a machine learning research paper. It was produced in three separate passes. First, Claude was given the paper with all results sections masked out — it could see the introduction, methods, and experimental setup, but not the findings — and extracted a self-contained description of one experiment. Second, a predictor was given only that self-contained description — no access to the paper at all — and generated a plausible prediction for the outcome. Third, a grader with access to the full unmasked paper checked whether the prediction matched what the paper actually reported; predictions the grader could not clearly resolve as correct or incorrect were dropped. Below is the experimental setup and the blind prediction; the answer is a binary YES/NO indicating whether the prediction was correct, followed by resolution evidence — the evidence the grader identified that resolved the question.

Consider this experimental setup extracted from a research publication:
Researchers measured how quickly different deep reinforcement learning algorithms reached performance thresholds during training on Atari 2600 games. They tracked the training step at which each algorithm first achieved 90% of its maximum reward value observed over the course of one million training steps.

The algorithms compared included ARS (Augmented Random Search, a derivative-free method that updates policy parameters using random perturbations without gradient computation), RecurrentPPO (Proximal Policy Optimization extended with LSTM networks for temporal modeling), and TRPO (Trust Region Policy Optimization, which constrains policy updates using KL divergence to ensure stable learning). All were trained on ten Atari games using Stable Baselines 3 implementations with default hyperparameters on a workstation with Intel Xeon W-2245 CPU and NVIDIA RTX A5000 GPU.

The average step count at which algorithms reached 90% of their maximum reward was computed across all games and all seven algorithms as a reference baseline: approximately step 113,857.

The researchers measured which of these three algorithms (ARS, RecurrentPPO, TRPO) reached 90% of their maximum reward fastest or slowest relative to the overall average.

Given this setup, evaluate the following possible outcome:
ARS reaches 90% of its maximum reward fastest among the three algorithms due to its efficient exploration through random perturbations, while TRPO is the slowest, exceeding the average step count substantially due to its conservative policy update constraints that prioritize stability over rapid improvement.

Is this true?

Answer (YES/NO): YES